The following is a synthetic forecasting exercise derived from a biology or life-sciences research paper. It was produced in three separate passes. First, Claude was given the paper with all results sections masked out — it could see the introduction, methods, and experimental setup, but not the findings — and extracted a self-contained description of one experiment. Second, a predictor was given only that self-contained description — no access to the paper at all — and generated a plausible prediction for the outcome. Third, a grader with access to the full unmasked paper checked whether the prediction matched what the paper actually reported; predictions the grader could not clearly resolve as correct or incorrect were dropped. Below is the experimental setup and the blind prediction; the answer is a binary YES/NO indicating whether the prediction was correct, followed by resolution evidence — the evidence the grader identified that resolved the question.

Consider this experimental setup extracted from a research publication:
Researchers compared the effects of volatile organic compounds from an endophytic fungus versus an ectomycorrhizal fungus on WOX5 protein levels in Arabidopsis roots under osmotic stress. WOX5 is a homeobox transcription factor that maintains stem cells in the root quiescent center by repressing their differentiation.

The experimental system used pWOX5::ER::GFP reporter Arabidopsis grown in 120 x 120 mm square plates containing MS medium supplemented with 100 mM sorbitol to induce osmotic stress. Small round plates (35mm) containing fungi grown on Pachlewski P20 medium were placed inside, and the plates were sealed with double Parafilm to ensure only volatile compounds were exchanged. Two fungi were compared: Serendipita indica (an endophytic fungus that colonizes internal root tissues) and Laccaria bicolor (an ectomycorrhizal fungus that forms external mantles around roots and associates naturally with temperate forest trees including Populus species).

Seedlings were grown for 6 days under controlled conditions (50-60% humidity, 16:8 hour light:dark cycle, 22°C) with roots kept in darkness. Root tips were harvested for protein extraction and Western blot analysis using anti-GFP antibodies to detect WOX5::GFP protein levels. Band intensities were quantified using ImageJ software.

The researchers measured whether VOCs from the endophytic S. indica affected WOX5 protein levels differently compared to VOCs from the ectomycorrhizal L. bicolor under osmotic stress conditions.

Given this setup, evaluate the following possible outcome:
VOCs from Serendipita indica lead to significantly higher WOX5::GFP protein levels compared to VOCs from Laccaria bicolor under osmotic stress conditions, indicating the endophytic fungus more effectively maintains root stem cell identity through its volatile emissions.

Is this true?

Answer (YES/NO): NO